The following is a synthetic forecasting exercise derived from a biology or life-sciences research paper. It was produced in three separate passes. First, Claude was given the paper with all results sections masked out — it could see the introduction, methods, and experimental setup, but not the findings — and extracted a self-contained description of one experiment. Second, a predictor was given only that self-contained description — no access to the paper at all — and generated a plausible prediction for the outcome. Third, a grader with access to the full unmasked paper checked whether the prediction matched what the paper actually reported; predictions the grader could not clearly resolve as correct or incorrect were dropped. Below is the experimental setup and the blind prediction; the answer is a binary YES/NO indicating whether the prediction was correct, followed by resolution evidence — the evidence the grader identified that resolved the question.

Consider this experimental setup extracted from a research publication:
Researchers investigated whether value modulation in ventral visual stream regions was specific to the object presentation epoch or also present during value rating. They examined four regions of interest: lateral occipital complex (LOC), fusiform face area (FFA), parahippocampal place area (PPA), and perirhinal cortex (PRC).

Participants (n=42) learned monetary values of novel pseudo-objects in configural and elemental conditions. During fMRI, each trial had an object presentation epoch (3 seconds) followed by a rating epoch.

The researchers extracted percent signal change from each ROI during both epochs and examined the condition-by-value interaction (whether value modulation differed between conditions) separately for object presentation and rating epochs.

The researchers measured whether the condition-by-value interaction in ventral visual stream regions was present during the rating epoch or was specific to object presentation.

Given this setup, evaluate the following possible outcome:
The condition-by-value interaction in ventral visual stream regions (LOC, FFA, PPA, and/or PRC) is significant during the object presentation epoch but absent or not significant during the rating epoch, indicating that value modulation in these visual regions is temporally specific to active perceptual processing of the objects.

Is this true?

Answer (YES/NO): YES